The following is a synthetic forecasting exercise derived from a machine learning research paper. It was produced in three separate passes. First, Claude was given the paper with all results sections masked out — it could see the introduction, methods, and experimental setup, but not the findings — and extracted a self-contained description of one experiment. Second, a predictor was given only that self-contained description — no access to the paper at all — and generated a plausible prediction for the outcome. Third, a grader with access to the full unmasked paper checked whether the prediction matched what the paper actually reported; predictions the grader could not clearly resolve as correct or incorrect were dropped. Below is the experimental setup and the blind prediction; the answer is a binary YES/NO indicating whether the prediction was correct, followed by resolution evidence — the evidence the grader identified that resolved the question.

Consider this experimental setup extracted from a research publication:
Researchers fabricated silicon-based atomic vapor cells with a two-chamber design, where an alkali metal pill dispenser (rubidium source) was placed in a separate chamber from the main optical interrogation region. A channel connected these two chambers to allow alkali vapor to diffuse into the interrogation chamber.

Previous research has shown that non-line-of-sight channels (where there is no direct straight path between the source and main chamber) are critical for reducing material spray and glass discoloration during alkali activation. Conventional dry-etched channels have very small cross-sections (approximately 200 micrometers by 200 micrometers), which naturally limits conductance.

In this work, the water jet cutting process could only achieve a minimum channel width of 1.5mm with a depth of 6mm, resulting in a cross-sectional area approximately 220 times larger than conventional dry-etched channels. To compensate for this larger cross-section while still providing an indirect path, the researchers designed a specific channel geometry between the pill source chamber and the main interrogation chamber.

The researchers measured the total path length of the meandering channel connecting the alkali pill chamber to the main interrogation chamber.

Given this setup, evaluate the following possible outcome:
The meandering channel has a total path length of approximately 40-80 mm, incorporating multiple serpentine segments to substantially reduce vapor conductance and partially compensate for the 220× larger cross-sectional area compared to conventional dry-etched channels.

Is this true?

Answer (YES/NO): NO